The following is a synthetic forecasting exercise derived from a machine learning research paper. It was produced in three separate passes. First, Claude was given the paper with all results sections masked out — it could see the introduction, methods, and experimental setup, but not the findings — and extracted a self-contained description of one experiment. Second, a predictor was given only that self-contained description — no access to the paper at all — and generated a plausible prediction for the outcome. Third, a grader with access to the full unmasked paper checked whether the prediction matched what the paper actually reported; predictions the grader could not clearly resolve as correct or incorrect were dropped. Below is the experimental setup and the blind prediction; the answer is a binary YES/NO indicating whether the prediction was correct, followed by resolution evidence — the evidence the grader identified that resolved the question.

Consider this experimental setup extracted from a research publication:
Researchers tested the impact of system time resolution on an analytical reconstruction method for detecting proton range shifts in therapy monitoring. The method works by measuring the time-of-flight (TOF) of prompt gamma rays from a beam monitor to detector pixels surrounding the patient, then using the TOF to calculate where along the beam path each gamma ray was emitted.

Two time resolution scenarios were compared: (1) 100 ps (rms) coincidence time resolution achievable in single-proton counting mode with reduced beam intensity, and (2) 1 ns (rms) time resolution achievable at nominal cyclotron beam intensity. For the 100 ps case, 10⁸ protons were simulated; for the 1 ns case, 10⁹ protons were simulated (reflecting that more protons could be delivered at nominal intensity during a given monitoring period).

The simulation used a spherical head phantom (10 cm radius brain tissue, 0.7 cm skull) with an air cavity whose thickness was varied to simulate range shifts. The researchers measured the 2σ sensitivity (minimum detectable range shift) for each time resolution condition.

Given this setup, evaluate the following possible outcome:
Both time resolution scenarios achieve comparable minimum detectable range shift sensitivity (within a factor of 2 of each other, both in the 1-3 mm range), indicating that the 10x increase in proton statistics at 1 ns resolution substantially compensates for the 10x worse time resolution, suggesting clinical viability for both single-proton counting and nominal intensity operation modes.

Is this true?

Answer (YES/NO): YES